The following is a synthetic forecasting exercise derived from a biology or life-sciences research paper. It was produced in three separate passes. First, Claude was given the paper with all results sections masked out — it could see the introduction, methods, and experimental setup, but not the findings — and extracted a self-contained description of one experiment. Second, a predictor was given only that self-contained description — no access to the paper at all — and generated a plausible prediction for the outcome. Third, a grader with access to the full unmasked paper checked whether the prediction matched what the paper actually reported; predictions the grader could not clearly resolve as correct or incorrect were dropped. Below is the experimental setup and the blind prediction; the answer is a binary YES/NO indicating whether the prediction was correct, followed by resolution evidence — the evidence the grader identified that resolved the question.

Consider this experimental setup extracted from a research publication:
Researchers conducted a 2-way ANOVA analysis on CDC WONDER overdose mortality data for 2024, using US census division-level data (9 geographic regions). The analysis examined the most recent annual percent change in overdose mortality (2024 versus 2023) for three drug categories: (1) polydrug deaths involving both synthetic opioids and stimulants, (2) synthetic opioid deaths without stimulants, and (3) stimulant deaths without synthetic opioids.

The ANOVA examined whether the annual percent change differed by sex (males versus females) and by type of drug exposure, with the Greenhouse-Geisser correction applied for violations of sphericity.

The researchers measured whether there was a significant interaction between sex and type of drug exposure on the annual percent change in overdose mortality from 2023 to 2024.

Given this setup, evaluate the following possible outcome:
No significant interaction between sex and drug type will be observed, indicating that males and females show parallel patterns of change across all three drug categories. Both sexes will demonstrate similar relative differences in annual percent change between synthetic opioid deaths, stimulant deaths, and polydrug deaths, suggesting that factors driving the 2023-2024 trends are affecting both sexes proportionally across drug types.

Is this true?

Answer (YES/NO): YES